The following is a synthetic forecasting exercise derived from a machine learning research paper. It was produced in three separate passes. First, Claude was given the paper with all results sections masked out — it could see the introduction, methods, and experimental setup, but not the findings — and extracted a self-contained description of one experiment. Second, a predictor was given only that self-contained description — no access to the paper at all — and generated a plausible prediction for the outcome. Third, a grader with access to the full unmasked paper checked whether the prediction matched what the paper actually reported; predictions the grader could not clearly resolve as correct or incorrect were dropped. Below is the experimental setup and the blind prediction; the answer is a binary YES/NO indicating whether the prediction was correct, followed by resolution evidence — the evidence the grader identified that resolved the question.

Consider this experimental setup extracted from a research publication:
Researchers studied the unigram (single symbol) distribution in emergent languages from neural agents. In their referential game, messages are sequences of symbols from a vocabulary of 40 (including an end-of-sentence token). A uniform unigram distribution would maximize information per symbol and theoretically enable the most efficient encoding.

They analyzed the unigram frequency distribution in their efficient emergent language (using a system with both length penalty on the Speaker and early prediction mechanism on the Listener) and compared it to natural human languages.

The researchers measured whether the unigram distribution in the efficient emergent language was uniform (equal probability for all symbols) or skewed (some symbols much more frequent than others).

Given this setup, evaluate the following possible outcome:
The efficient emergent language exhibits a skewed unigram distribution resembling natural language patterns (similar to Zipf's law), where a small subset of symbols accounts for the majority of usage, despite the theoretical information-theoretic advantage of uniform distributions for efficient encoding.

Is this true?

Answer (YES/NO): YES